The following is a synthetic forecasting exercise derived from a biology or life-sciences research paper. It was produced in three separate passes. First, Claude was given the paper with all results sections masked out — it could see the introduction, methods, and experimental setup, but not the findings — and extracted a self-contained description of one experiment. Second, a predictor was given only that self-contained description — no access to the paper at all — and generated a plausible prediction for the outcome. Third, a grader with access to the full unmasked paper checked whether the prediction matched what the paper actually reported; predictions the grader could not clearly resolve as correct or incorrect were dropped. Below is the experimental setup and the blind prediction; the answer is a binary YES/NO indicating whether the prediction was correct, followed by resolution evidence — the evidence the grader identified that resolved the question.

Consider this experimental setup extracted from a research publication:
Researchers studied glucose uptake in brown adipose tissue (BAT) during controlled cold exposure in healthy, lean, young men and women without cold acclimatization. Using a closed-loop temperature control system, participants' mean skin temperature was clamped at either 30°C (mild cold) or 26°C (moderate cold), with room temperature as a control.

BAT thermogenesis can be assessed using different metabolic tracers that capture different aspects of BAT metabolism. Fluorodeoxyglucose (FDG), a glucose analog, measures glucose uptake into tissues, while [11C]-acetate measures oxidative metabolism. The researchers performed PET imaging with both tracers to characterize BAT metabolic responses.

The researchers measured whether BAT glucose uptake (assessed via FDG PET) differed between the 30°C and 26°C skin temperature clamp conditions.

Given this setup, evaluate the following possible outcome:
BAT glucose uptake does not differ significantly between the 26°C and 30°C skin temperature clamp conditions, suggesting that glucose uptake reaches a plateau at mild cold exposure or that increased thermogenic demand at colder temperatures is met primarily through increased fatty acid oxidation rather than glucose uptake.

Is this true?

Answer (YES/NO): YES